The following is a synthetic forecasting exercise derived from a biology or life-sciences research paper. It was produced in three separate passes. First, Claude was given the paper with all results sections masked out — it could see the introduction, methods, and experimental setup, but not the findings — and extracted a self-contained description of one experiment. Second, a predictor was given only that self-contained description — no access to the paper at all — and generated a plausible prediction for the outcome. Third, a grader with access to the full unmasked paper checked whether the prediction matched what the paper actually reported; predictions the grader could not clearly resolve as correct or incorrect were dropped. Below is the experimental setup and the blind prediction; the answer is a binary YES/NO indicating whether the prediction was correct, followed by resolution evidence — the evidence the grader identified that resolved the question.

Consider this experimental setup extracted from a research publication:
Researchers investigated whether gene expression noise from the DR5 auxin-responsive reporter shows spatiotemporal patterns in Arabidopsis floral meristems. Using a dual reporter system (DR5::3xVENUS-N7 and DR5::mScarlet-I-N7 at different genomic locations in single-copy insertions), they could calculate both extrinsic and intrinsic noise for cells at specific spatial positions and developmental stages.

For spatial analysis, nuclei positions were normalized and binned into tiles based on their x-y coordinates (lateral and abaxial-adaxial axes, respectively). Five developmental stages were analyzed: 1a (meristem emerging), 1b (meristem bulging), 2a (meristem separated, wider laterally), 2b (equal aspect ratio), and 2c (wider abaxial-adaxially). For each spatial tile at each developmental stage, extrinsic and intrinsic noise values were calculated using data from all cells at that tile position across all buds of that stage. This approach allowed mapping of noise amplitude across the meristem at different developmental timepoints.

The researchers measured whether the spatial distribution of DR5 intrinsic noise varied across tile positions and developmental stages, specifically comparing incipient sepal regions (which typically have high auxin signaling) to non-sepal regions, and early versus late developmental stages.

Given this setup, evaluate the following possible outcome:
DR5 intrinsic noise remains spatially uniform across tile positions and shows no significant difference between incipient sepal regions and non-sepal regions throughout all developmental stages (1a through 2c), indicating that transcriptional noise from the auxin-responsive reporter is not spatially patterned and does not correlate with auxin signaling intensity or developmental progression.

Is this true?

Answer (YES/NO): YES